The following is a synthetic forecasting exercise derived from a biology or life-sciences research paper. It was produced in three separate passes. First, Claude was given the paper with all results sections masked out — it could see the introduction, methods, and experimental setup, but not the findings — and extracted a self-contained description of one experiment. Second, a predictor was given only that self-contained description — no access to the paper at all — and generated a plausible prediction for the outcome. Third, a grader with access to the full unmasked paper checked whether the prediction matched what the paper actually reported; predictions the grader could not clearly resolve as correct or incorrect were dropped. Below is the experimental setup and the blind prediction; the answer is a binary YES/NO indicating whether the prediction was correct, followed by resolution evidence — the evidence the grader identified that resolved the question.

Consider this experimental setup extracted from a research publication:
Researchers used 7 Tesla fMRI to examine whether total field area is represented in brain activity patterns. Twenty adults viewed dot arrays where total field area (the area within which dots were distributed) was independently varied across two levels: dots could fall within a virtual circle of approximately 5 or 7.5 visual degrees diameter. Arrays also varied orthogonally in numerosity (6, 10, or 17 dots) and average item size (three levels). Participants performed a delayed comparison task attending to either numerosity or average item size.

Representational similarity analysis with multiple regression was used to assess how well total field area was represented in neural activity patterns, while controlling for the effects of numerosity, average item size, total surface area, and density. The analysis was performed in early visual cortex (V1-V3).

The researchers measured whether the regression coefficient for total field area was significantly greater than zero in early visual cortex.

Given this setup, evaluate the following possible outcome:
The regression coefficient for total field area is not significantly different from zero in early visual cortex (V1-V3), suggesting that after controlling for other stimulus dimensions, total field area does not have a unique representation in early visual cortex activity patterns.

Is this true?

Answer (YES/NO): NO